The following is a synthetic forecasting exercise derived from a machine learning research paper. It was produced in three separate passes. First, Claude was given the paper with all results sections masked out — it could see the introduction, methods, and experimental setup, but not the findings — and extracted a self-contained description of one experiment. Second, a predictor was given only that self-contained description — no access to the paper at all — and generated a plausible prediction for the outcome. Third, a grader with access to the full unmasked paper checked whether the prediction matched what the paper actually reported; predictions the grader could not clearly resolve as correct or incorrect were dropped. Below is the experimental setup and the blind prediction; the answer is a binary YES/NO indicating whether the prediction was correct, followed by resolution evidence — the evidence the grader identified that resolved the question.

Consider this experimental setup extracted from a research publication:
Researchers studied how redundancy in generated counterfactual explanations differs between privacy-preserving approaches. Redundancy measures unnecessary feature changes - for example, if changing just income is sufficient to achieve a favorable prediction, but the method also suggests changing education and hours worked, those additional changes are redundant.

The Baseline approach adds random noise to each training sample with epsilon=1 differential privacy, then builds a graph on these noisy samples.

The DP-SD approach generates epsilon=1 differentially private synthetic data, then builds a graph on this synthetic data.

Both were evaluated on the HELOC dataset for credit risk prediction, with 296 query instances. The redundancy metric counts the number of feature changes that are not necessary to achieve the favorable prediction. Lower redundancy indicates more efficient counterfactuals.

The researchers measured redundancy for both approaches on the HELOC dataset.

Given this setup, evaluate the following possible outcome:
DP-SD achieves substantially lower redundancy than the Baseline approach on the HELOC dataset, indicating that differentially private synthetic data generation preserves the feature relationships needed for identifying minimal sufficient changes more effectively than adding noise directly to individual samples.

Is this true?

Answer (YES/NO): YES